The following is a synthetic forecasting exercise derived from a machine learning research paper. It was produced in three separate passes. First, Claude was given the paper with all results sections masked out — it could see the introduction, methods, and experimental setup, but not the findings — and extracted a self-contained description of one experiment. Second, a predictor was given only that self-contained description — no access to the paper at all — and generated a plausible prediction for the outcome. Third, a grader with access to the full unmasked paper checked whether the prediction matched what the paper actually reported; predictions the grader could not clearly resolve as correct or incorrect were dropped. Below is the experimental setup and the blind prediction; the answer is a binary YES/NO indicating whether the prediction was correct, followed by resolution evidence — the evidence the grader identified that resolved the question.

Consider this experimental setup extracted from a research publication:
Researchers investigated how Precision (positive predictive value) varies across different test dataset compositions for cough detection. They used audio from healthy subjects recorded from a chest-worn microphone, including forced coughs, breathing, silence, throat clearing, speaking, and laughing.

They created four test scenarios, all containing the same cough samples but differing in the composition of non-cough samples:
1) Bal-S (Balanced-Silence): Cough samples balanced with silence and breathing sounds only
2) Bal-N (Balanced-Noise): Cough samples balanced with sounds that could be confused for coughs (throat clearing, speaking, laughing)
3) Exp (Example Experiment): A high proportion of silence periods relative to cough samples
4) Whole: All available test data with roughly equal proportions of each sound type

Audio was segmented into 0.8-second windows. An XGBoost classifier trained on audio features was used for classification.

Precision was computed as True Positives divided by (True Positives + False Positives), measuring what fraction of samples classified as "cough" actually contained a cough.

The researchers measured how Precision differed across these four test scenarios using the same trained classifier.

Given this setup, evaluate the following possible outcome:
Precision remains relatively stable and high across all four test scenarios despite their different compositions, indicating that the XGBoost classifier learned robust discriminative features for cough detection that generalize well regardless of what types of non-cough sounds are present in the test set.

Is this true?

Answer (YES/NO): NO